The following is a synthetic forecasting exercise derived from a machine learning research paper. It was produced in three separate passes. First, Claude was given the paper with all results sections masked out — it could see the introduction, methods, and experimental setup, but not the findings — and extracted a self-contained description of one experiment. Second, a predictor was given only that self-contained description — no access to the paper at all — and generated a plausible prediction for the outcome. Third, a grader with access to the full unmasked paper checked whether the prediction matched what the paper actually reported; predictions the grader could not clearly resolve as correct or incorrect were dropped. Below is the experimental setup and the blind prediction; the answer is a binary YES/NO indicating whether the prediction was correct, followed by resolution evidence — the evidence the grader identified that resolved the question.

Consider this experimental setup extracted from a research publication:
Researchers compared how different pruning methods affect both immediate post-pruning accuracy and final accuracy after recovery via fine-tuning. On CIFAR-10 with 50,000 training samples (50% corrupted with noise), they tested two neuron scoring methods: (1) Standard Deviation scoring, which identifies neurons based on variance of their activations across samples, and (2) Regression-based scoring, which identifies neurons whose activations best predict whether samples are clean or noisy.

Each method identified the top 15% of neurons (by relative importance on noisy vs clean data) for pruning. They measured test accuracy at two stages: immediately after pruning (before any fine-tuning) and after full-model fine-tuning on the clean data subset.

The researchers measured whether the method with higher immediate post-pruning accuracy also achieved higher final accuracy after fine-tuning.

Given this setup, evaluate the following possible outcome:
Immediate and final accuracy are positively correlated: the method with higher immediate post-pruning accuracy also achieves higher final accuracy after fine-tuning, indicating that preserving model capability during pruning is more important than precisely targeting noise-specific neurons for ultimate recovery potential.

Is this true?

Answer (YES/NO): NO